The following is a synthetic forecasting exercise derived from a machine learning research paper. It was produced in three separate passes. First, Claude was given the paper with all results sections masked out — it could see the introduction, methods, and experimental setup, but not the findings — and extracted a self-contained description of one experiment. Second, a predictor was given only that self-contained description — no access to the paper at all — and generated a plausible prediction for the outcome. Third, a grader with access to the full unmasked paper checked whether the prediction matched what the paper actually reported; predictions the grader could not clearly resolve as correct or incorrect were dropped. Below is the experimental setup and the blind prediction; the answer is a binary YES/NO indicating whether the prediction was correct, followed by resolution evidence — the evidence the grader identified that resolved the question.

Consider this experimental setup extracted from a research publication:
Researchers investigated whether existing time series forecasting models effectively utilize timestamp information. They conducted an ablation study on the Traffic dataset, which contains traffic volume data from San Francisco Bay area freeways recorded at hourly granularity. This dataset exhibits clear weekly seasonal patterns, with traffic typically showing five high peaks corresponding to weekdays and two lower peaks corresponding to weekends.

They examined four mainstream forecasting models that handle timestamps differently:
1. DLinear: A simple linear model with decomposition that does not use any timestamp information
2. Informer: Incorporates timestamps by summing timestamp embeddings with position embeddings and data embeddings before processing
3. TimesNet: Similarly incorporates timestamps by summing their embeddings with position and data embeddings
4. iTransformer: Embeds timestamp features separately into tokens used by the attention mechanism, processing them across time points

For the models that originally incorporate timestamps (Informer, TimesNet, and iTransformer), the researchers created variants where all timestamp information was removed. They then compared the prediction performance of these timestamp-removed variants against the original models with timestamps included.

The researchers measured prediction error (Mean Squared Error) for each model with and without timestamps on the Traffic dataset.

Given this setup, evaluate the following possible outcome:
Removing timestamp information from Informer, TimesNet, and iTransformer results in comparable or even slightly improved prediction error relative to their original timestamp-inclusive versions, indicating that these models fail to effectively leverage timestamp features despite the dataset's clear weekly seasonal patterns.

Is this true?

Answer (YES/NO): YES